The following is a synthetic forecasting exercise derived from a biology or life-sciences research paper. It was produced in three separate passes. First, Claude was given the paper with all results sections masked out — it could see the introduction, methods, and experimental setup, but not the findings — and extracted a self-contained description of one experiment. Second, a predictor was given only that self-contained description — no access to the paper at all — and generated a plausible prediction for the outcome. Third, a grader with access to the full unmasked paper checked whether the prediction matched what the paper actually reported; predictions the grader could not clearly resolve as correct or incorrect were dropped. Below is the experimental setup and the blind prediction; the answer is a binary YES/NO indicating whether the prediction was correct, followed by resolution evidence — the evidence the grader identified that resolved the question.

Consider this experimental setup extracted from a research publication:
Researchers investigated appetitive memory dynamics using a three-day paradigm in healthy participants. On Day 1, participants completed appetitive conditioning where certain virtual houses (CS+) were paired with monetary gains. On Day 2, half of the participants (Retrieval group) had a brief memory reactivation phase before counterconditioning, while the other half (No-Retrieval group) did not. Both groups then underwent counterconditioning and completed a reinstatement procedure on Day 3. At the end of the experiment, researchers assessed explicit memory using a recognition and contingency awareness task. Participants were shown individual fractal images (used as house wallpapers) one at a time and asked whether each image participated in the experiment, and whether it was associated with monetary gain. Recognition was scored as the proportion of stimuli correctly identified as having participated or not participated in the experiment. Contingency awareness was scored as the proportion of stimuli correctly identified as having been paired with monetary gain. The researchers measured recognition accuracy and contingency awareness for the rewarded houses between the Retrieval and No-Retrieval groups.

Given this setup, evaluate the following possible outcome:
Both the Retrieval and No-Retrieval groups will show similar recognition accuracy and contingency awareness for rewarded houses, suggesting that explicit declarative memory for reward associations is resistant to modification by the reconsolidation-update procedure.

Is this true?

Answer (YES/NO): YES